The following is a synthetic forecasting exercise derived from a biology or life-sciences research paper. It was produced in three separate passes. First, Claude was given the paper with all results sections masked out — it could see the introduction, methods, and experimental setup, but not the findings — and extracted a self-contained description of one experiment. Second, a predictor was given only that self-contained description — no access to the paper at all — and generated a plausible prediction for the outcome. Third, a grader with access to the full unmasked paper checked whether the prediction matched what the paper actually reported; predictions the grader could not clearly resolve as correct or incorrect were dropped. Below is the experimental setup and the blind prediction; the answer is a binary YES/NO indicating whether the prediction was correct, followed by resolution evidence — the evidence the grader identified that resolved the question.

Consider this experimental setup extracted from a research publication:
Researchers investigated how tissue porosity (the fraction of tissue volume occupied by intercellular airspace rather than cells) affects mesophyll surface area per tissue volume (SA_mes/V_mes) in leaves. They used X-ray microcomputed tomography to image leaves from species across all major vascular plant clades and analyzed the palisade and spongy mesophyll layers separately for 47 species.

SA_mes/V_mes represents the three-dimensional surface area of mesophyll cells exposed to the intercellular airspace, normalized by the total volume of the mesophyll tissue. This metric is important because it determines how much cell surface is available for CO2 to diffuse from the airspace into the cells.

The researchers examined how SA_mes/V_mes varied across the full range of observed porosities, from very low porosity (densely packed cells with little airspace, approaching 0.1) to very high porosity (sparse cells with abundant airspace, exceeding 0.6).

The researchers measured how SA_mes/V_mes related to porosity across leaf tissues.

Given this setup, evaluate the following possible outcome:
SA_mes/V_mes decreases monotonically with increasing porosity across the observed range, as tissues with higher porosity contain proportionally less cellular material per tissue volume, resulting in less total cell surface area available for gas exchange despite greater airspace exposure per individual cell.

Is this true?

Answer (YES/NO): NO